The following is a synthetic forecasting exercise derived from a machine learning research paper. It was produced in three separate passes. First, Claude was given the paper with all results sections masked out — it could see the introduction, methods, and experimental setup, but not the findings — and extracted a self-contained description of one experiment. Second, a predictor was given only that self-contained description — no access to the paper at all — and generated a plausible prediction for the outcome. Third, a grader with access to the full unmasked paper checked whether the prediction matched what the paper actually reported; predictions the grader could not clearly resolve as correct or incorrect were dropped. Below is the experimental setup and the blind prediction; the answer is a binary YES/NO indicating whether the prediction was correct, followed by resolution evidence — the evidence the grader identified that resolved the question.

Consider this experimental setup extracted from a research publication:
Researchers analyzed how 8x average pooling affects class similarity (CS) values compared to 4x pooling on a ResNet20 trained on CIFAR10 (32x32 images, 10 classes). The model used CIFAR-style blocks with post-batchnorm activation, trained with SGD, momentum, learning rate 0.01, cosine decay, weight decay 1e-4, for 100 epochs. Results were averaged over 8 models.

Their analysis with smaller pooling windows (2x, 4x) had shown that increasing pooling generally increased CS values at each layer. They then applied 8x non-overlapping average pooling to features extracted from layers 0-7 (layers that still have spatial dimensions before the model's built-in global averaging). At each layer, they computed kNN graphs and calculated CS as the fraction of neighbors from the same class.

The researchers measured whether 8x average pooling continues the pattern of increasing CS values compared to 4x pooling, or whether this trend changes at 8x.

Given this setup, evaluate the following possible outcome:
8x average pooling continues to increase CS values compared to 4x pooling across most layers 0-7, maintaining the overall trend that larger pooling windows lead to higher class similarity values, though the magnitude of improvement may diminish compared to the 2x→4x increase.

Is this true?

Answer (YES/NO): NO